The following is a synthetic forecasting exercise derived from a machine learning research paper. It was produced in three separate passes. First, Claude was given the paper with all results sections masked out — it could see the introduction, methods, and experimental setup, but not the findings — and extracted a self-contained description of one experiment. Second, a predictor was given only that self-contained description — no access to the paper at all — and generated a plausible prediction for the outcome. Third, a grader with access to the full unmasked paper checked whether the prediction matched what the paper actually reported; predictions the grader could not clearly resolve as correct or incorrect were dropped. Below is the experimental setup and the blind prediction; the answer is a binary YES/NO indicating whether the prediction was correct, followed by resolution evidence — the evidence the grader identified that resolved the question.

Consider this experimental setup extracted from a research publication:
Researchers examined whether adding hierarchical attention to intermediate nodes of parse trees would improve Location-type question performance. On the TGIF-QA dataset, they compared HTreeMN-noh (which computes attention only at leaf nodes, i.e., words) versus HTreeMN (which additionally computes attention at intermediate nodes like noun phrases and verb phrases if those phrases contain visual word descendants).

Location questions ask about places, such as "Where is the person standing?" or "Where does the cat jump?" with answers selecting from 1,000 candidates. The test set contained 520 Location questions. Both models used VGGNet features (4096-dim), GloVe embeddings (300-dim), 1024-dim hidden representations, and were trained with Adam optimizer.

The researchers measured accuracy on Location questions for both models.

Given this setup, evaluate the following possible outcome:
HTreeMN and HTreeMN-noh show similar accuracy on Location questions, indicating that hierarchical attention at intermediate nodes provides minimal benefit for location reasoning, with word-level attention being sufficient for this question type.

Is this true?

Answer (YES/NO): NO